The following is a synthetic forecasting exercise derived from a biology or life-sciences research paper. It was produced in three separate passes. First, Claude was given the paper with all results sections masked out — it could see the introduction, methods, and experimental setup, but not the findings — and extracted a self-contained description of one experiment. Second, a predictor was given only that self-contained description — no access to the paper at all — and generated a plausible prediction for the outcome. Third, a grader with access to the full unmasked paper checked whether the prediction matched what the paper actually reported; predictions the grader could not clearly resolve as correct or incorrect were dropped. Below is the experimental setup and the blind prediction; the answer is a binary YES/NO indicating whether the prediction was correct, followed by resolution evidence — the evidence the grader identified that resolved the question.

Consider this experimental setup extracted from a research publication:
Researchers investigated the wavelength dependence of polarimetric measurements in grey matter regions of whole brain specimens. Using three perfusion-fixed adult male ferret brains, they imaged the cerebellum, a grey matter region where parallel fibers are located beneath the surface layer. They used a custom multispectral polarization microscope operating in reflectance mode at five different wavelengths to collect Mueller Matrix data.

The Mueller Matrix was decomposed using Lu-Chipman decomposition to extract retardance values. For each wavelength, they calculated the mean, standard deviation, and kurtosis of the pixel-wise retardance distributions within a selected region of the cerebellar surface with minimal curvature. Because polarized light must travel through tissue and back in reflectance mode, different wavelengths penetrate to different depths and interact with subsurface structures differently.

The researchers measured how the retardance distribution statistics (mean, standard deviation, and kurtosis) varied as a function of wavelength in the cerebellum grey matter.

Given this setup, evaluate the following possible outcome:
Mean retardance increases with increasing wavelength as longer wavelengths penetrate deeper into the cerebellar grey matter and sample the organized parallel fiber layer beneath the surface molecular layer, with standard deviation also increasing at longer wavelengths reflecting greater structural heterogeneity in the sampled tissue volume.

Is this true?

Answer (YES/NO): NO